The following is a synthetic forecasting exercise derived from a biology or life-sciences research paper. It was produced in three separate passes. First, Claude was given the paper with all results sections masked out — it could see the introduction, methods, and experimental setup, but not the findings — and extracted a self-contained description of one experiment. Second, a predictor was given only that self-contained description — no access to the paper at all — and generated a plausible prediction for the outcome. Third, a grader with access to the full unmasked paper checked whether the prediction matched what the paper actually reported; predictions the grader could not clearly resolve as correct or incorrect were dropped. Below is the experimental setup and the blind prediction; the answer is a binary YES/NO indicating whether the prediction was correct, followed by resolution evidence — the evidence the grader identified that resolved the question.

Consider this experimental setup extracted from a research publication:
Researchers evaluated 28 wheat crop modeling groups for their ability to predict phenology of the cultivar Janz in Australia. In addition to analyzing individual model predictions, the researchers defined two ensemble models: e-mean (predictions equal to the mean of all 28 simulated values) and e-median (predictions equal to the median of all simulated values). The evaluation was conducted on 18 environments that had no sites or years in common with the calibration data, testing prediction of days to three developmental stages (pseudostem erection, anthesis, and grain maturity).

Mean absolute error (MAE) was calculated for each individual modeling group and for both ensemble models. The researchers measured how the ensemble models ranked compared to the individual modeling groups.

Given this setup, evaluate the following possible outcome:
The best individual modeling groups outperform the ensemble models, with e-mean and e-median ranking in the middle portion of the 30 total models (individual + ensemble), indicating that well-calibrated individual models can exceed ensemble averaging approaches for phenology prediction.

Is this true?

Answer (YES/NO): NO